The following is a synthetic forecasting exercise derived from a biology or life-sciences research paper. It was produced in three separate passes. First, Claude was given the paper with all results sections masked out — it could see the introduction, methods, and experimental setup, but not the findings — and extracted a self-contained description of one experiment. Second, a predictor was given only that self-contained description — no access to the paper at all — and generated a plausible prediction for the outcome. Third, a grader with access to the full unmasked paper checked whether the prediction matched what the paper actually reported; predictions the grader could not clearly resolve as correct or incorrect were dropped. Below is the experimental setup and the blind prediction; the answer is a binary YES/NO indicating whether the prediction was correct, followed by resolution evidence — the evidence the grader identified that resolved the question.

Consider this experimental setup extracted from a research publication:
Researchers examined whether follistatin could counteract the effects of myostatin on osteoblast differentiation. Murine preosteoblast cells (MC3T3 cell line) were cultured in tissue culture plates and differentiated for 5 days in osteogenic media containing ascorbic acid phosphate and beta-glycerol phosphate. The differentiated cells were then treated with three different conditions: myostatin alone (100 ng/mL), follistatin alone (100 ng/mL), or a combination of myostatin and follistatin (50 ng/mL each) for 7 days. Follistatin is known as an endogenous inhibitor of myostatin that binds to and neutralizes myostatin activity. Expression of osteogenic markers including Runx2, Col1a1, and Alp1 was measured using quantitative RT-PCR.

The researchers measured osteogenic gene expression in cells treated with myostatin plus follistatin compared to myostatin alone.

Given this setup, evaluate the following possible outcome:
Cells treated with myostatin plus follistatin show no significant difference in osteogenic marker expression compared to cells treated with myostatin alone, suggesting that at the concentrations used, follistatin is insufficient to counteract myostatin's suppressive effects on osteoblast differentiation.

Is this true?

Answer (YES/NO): NO